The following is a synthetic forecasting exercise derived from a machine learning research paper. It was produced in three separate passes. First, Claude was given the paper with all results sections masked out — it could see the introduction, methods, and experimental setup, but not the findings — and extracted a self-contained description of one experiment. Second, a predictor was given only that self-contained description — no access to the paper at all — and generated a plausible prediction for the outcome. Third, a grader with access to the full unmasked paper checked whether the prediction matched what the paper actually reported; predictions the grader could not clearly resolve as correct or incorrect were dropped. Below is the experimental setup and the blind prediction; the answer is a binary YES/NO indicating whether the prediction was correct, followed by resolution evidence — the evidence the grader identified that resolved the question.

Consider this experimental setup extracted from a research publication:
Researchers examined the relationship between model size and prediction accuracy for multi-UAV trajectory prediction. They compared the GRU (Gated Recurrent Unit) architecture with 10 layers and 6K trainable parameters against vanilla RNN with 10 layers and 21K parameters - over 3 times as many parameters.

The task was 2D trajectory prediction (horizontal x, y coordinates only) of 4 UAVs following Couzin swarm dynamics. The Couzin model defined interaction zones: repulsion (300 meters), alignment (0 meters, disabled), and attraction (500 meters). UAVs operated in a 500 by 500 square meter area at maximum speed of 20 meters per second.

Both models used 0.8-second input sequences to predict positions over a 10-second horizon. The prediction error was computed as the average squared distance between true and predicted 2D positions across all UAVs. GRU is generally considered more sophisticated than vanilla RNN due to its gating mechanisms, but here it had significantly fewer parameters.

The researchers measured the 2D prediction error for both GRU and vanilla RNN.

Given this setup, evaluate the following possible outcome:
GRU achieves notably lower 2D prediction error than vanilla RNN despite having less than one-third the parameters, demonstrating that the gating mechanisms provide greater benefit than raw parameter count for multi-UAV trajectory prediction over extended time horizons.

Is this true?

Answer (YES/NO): NO